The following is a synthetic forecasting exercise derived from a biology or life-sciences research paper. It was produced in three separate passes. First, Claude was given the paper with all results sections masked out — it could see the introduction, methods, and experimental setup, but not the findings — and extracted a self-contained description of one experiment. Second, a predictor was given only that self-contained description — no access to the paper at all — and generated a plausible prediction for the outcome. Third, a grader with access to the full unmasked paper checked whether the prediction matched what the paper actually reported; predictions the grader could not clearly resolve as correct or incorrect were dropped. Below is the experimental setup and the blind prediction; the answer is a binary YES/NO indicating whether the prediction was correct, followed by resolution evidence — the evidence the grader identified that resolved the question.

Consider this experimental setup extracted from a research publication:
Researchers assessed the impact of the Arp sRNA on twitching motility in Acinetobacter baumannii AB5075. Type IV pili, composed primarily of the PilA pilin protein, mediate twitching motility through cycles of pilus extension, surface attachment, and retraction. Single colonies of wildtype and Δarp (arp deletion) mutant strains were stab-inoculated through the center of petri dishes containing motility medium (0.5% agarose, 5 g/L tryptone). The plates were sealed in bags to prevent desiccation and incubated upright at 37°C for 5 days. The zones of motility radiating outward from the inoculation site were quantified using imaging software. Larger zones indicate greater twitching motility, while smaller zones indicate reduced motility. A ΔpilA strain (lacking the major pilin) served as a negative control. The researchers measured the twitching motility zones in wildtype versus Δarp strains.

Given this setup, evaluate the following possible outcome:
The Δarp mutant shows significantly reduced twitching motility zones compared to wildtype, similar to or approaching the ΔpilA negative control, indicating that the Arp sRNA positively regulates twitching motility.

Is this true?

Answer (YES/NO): NO